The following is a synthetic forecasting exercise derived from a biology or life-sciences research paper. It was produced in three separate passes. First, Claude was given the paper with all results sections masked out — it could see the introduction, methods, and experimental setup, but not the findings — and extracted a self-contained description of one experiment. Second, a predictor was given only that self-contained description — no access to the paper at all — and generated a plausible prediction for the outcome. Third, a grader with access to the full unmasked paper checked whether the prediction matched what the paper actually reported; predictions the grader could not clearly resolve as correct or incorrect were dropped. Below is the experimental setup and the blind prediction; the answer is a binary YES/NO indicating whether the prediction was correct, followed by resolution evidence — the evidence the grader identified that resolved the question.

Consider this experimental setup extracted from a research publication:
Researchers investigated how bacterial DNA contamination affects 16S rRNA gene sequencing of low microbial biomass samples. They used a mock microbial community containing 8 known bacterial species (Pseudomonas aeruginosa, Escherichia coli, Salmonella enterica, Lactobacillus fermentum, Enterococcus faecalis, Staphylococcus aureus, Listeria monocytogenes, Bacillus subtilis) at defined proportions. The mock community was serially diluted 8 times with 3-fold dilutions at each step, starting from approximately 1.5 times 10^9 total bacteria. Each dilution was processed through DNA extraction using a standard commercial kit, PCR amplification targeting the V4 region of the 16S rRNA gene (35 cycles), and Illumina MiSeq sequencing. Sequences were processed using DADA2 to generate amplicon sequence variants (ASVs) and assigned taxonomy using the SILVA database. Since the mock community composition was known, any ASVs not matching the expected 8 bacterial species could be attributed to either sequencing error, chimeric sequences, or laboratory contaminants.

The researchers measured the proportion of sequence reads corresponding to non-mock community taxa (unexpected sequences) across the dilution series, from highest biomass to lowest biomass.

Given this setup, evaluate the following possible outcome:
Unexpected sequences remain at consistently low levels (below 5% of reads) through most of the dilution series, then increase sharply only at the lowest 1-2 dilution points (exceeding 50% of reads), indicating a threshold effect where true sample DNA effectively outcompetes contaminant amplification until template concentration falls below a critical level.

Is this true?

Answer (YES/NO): NO